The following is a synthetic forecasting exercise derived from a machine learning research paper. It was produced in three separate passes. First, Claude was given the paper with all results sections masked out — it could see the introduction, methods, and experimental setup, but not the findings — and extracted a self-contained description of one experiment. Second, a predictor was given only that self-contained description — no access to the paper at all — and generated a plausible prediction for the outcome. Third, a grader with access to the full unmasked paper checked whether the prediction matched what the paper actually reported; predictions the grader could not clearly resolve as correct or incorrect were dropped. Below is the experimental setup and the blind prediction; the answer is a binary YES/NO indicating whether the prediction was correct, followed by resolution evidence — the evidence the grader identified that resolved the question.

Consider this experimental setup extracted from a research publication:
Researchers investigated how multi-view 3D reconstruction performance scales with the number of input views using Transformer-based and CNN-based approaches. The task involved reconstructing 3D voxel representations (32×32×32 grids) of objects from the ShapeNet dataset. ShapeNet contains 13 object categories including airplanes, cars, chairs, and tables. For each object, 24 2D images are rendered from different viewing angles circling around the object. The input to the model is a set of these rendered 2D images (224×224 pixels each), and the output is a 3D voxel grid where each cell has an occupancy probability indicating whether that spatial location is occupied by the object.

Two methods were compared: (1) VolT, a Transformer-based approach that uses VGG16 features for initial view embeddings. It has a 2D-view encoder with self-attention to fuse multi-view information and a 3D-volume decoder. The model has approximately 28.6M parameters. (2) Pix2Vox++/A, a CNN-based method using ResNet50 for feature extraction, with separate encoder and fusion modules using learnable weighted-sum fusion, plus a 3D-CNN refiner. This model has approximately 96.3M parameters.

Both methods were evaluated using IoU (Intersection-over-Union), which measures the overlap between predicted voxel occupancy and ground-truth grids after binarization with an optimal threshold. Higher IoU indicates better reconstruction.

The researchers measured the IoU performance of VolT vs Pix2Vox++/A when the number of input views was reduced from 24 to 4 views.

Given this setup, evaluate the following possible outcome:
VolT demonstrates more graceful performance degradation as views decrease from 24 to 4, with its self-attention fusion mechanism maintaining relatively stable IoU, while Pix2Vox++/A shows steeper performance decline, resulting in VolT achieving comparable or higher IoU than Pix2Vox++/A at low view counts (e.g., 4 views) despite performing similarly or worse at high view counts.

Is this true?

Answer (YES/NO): NO